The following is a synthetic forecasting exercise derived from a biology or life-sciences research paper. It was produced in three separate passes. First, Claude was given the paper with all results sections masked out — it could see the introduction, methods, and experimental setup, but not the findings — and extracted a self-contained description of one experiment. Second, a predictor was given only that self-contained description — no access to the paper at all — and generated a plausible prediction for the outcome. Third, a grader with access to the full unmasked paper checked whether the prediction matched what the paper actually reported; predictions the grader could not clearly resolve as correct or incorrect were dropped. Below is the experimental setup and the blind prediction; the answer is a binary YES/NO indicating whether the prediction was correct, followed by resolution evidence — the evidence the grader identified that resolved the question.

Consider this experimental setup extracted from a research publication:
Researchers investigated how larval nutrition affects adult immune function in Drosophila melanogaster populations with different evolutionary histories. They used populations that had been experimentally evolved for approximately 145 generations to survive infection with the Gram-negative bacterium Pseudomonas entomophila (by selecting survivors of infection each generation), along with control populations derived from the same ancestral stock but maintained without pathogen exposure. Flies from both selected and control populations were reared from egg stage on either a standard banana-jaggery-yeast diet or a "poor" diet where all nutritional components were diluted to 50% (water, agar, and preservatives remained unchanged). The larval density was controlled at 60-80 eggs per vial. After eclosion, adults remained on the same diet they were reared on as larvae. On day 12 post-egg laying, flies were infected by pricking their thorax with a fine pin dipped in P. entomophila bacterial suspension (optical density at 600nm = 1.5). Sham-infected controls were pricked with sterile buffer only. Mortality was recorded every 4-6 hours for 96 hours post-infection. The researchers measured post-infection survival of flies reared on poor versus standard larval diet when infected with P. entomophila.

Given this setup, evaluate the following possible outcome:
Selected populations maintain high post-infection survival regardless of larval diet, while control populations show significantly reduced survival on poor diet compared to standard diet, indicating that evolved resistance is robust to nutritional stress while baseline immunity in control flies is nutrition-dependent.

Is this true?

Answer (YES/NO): NO